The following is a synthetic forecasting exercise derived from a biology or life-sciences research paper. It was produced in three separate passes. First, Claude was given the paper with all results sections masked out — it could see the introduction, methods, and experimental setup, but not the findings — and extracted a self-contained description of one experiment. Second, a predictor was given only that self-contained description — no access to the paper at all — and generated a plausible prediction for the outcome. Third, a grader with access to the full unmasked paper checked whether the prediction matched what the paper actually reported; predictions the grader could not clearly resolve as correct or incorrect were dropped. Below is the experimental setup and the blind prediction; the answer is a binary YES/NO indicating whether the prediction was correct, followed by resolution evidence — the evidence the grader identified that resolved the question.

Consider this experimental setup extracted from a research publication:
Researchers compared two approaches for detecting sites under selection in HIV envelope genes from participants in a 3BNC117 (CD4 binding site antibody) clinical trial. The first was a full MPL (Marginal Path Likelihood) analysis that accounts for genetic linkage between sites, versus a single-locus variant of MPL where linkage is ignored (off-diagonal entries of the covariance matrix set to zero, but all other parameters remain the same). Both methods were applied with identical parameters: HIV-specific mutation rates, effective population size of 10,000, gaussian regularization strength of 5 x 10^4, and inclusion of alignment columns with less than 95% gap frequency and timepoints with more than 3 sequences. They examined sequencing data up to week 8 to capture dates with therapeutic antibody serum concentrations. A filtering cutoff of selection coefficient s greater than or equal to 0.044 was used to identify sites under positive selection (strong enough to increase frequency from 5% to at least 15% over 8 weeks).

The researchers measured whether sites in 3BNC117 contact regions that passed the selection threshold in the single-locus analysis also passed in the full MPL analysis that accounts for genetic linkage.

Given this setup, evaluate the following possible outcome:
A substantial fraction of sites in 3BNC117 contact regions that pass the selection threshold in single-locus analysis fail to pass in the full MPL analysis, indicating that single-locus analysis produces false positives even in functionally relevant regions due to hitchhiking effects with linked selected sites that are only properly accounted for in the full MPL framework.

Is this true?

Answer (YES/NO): YES